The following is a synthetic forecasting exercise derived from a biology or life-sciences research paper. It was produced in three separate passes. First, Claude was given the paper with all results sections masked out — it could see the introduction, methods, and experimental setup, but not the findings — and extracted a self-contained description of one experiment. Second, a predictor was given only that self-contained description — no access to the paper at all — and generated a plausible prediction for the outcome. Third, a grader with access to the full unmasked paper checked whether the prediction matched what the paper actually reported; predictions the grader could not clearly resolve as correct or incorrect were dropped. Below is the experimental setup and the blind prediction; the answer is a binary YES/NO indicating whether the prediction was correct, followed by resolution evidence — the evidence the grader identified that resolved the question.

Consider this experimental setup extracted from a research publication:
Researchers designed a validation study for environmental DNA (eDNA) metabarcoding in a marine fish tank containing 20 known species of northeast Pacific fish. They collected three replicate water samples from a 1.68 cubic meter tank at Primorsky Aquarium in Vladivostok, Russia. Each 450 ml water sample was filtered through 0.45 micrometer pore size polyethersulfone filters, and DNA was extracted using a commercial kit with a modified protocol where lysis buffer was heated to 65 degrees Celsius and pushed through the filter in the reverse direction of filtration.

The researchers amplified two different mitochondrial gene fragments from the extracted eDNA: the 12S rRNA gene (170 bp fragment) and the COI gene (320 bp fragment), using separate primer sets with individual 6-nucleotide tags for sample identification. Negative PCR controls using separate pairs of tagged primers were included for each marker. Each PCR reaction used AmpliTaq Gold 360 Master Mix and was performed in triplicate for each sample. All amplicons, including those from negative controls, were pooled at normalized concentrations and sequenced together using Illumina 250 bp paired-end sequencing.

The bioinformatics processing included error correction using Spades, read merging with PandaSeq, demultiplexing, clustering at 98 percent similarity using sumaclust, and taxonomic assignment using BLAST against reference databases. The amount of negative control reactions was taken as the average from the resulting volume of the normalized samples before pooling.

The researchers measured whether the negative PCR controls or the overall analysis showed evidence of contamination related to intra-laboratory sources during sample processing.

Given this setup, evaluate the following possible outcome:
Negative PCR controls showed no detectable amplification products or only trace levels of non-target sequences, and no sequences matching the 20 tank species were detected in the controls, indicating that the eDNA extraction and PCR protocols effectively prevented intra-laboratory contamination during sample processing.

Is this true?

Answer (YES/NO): NO